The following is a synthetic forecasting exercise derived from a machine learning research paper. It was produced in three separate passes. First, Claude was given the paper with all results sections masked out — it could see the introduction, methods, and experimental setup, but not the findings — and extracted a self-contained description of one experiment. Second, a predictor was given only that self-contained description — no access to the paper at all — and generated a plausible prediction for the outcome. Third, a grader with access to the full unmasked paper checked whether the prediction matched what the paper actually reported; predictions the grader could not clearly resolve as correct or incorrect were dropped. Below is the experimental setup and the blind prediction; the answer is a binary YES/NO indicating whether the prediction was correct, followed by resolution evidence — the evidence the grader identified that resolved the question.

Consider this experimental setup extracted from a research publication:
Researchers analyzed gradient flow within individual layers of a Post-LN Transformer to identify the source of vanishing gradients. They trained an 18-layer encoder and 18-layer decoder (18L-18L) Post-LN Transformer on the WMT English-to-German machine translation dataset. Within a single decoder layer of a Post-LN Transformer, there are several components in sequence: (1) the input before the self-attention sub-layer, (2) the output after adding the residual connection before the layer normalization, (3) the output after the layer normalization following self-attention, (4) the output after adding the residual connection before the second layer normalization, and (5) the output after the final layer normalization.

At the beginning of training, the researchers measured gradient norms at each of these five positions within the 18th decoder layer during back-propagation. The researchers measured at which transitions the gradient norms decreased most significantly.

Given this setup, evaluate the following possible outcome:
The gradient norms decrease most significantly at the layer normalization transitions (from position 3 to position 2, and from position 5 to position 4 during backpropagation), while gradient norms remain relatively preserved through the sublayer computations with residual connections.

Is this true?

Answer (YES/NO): NO